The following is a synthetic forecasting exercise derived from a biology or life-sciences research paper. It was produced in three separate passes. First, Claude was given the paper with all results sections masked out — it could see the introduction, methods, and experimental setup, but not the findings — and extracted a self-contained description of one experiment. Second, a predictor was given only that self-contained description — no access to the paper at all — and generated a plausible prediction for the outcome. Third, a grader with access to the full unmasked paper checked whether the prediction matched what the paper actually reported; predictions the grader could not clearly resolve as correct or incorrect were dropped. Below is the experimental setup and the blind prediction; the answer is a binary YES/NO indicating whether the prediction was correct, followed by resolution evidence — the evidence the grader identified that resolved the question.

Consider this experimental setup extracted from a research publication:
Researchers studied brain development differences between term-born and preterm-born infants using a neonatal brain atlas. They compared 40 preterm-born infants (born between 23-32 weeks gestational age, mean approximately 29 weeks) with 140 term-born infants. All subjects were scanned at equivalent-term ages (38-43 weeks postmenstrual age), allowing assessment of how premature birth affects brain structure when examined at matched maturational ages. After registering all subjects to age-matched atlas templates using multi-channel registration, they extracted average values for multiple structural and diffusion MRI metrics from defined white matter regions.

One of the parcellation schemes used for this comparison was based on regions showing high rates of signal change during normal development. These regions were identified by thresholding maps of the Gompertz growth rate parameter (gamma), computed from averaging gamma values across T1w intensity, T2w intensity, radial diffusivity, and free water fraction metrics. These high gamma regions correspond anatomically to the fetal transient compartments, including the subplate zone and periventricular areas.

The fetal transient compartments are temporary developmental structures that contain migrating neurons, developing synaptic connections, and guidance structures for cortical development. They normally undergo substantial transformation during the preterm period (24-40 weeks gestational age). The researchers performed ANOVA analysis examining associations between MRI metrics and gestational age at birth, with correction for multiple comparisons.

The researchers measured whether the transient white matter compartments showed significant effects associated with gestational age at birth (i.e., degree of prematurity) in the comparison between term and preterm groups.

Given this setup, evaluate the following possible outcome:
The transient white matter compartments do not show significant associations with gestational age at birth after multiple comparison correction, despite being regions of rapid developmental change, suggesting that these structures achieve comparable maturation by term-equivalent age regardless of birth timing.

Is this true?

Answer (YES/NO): NO